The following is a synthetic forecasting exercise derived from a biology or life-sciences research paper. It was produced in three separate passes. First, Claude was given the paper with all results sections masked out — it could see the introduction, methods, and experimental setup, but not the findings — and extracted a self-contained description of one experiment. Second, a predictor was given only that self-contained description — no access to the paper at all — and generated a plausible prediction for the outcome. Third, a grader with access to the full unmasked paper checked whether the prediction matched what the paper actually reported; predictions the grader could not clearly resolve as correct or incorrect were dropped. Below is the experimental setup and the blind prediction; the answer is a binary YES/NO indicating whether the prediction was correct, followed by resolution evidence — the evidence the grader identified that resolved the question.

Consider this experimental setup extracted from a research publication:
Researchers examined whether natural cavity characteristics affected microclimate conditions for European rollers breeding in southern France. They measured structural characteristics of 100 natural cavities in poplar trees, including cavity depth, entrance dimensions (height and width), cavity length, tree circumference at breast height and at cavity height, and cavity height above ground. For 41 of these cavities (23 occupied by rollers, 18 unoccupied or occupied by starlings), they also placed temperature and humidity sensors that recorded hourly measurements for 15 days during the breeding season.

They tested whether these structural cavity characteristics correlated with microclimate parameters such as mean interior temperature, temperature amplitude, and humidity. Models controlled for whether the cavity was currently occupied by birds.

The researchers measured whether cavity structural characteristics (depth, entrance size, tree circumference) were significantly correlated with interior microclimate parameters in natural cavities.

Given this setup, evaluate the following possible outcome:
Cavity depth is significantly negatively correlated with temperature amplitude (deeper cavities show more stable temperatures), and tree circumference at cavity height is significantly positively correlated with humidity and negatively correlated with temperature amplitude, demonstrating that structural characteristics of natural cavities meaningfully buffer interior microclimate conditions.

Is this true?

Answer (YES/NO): NO